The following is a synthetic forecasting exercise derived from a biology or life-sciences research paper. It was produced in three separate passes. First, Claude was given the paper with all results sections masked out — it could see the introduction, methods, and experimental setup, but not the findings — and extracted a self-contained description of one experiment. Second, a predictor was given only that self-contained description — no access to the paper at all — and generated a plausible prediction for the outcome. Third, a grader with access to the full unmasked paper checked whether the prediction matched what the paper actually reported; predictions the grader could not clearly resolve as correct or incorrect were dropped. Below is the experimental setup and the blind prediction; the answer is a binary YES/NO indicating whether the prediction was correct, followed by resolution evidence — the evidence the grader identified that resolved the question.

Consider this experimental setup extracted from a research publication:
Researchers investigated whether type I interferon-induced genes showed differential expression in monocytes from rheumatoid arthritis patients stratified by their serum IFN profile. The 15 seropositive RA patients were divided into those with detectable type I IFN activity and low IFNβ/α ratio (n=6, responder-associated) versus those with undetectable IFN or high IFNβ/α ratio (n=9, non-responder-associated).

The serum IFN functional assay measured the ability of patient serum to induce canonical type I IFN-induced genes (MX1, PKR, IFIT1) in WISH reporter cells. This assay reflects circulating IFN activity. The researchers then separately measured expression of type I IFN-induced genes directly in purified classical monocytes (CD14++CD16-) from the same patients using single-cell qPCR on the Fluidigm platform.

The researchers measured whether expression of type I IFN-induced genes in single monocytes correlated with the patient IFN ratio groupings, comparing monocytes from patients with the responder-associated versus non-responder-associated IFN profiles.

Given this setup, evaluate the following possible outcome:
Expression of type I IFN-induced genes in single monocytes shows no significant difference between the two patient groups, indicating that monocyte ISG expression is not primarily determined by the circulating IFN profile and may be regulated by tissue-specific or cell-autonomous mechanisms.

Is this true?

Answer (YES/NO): NO